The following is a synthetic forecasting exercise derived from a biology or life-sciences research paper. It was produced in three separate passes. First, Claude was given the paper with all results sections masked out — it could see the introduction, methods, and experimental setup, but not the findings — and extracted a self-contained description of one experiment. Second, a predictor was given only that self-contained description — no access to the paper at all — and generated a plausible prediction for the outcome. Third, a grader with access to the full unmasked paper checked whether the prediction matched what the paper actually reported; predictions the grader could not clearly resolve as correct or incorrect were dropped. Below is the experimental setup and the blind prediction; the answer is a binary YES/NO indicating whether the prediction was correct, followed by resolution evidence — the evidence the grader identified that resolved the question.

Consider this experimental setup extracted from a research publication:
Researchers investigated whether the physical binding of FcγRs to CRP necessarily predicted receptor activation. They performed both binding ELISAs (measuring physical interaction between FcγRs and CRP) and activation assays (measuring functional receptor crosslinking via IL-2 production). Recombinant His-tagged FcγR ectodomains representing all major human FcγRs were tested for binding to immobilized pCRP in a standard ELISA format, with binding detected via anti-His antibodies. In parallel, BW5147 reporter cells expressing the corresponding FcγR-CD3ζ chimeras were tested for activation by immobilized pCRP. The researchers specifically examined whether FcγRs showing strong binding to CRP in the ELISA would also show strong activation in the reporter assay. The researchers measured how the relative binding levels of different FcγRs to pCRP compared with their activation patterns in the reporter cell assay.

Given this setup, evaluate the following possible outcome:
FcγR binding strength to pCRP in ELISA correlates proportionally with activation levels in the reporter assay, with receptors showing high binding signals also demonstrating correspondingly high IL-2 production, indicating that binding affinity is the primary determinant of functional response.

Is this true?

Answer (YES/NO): NO